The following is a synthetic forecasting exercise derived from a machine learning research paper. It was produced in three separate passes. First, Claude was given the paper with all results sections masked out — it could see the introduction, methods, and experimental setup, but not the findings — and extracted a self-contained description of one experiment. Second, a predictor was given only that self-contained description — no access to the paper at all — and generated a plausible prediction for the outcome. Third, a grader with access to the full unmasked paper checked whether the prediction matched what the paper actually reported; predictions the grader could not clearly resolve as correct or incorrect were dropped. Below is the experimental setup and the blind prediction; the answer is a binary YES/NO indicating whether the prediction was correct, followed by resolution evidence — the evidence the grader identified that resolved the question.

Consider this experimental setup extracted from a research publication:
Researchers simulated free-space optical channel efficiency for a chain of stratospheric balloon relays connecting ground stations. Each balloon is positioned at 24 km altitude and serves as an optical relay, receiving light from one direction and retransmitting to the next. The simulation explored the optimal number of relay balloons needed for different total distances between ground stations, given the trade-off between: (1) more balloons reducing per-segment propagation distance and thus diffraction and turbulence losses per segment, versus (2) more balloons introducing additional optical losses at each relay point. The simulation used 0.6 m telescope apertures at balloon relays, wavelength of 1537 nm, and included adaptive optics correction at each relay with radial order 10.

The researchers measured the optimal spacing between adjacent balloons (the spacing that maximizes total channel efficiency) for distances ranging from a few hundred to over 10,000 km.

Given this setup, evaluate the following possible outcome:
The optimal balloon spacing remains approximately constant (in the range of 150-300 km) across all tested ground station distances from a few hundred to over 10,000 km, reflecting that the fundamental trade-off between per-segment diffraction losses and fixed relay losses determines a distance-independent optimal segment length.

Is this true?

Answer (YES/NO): NO